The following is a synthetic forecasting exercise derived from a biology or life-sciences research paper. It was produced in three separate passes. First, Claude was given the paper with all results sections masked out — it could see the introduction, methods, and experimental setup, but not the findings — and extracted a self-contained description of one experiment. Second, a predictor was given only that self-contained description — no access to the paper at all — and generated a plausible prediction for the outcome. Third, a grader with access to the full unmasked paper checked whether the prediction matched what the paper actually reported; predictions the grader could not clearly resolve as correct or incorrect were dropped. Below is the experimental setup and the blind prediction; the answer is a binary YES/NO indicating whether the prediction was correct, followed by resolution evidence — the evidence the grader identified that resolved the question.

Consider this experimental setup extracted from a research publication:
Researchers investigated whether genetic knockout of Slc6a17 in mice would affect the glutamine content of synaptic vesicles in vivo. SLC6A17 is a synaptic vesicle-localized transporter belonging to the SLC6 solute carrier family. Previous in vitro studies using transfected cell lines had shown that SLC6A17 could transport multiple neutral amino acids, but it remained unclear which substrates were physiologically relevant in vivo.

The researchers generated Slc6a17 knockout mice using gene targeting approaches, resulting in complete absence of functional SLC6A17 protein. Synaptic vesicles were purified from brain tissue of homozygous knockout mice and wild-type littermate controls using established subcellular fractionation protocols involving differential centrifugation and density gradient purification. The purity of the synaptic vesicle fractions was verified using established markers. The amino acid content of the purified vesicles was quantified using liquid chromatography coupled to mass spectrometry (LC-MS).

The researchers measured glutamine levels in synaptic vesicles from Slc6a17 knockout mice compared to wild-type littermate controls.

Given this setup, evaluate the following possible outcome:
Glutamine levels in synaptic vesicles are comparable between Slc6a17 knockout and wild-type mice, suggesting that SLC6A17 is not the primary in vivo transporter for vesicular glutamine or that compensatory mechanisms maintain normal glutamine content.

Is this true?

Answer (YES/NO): NO